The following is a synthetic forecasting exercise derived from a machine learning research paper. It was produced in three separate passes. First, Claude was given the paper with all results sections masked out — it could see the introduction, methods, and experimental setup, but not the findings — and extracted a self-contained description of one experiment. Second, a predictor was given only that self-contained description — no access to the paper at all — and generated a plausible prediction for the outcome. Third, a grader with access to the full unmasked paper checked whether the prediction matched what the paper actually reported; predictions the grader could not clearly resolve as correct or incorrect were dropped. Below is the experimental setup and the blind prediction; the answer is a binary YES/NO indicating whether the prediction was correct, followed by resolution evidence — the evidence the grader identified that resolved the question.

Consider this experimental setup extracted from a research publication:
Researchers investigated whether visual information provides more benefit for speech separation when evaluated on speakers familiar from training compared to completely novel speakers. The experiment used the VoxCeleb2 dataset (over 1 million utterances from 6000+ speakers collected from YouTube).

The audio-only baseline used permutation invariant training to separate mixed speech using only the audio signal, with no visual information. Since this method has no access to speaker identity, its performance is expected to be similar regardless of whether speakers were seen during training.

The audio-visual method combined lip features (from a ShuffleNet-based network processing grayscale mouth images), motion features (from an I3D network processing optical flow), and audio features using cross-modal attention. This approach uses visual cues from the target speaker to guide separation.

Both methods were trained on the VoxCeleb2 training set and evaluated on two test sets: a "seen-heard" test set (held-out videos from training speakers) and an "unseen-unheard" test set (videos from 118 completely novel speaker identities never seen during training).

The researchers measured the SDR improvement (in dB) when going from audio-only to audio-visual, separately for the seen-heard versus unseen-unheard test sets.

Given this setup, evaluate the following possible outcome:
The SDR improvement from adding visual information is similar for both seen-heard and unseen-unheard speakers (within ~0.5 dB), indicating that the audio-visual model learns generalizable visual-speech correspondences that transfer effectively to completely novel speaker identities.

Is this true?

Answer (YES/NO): YES